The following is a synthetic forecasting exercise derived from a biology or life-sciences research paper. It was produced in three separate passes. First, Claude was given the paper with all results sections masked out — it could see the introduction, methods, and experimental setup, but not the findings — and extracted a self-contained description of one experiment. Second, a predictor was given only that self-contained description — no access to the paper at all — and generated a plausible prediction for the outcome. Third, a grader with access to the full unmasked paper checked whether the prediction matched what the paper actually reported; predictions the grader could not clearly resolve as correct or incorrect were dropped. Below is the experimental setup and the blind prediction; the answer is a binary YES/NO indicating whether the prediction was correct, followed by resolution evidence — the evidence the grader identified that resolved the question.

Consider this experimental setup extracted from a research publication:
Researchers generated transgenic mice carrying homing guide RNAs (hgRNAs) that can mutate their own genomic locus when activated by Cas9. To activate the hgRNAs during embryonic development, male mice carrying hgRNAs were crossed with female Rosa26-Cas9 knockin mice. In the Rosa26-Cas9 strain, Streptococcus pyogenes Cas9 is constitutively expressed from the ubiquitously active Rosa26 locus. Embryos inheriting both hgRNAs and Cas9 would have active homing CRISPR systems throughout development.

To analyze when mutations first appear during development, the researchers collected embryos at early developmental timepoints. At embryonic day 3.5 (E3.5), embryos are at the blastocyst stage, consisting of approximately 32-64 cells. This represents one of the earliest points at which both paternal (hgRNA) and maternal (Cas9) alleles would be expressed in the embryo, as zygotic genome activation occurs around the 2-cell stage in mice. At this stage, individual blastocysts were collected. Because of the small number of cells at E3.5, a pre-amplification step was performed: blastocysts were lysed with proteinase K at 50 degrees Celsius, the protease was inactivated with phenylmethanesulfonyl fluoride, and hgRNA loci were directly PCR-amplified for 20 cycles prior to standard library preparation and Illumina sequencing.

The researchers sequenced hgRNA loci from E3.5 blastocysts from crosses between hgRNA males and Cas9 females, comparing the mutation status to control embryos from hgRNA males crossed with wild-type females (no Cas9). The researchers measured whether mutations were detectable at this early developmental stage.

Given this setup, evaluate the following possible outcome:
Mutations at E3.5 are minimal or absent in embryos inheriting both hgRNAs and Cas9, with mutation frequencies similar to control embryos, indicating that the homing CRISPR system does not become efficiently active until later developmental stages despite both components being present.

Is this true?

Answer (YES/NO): NO